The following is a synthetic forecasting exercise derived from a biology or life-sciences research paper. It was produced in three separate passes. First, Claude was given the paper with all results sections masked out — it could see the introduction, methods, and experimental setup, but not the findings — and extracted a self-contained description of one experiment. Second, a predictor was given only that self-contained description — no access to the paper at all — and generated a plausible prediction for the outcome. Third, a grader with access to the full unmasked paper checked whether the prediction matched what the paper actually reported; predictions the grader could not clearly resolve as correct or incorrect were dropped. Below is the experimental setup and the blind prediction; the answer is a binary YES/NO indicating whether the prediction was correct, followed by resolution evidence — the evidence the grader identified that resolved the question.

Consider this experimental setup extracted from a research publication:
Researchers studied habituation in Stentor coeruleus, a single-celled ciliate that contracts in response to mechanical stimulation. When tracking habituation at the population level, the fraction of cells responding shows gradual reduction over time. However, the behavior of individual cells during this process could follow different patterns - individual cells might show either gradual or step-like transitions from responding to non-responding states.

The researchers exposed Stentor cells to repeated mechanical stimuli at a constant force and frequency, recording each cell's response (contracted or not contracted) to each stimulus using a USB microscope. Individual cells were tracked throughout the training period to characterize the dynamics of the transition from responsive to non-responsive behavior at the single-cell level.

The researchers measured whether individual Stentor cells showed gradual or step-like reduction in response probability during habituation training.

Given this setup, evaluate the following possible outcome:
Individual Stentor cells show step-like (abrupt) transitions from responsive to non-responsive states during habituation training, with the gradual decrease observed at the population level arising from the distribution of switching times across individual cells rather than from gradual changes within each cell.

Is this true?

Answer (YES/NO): YES